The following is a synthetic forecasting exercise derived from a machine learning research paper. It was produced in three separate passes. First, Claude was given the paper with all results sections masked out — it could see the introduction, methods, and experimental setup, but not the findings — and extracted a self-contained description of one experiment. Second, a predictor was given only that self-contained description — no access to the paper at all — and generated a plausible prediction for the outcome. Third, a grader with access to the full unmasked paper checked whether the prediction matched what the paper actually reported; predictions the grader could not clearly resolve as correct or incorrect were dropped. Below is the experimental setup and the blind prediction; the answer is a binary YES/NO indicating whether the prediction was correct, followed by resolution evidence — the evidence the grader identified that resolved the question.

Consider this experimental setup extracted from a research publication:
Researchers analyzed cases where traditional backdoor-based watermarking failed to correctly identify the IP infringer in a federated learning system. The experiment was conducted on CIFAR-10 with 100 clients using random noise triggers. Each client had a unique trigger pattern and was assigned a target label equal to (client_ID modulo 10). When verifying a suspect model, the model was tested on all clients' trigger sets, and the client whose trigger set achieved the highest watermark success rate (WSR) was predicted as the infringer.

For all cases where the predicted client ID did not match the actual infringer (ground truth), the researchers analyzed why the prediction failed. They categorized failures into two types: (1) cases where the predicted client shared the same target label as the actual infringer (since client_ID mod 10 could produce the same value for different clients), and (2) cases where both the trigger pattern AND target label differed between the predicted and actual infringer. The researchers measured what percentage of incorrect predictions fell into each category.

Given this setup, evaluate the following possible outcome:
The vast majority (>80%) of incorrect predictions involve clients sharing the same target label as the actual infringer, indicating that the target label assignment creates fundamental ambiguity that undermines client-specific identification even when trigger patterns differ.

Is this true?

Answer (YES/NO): YES